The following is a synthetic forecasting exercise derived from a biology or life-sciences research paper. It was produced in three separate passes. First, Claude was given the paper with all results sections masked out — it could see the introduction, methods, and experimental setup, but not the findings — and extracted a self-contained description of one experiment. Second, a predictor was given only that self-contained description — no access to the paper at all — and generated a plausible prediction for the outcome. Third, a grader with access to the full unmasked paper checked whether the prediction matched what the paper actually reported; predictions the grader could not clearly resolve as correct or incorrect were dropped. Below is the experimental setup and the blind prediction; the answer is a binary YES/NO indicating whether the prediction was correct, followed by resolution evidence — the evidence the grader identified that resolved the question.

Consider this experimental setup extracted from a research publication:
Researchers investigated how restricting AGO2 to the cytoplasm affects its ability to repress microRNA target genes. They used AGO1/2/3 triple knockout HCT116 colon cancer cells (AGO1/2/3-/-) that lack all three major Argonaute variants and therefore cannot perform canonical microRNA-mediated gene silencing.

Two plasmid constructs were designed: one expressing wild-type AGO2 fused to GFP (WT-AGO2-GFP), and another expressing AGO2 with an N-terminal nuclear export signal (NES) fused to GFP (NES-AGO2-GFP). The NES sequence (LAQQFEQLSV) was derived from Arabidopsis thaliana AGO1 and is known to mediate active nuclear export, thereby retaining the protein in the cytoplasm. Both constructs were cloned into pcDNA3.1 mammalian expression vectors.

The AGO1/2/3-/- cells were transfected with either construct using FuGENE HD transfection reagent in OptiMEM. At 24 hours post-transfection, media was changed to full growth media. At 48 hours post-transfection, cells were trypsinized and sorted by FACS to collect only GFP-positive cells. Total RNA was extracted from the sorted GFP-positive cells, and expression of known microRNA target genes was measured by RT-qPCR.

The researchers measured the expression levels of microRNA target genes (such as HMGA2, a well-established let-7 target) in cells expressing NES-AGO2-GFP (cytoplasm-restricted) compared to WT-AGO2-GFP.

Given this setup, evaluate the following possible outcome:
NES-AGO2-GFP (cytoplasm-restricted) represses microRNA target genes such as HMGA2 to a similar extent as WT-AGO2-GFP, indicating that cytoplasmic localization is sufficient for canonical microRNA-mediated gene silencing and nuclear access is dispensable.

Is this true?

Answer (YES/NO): YES